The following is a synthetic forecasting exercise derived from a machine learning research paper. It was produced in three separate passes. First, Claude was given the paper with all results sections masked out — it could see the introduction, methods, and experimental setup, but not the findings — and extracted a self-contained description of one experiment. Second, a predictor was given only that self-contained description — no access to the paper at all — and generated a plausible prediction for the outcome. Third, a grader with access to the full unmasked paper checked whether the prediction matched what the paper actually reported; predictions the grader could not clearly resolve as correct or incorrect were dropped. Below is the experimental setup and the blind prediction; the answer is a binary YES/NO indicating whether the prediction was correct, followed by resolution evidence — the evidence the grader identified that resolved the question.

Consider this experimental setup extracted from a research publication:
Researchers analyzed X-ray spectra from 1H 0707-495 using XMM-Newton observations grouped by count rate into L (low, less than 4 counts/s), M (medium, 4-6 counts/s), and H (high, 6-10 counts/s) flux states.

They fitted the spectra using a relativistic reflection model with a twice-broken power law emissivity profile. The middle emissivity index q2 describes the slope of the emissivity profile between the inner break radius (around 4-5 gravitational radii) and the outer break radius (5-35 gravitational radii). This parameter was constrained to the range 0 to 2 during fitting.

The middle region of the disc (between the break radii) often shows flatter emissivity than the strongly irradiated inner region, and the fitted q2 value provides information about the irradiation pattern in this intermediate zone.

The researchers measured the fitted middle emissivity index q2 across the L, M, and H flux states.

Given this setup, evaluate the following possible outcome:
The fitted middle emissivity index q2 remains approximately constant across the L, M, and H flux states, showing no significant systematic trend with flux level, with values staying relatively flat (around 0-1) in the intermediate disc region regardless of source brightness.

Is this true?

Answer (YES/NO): NO